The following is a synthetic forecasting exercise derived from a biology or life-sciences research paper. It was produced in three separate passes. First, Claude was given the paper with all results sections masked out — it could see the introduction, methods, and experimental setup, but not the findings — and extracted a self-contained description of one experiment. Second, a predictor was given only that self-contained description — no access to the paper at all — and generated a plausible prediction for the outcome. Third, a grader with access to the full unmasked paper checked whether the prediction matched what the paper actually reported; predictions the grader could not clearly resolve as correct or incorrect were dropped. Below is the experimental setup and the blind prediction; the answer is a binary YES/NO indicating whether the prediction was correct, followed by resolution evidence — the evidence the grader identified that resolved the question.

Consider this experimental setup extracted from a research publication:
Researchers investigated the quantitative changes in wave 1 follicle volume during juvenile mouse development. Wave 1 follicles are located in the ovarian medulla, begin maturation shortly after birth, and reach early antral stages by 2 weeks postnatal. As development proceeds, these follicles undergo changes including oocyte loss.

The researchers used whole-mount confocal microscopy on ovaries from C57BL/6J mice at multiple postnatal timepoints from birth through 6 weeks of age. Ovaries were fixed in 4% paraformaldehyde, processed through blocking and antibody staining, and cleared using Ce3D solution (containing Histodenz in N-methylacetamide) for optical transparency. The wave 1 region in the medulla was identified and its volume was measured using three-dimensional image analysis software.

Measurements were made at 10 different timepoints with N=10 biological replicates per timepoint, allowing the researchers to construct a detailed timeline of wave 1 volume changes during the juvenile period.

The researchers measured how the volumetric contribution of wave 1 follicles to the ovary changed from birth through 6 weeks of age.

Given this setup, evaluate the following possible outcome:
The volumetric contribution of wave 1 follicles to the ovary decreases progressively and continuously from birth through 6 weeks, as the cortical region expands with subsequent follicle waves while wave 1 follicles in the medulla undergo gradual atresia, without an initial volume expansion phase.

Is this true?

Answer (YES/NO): NO